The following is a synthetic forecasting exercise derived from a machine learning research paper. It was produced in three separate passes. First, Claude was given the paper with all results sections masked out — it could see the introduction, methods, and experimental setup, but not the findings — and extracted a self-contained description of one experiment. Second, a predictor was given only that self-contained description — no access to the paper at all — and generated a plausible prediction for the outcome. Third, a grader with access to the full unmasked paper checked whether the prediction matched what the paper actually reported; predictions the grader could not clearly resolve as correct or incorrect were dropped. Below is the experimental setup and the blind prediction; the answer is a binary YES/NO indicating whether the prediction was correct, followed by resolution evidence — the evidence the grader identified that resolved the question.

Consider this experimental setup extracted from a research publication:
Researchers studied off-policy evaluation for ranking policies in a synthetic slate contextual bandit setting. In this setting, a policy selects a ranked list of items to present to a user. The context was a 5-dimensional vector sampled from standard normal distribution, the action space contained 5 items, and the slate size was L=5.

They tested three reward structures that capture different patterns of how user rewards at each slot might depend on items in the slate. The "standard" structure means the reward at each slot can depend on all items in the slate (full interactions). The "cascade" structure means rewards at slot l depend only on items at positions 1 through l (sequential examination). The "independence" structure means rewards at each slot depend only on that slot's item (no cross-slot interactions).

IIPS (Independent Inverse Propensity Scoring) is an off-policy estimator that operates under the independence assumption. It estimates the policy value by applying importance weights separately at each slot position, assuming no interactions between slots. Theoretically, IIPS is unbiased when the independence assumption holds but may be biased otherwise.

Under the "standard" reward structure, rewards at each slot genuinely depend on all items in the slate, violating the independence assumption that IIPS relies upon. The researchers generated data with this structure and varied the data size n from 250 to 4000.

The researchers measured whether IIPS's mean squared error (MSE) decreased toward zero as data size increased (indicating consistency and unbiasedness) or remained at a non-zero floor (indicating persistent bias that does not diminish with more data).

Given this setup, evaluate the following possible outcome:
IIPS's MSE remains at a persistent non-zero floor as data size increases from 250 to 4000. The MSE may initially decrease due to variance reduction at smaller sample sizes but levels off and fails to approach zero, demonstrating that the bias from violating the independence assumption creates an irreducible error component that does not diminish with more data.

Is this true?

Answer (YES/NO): YES